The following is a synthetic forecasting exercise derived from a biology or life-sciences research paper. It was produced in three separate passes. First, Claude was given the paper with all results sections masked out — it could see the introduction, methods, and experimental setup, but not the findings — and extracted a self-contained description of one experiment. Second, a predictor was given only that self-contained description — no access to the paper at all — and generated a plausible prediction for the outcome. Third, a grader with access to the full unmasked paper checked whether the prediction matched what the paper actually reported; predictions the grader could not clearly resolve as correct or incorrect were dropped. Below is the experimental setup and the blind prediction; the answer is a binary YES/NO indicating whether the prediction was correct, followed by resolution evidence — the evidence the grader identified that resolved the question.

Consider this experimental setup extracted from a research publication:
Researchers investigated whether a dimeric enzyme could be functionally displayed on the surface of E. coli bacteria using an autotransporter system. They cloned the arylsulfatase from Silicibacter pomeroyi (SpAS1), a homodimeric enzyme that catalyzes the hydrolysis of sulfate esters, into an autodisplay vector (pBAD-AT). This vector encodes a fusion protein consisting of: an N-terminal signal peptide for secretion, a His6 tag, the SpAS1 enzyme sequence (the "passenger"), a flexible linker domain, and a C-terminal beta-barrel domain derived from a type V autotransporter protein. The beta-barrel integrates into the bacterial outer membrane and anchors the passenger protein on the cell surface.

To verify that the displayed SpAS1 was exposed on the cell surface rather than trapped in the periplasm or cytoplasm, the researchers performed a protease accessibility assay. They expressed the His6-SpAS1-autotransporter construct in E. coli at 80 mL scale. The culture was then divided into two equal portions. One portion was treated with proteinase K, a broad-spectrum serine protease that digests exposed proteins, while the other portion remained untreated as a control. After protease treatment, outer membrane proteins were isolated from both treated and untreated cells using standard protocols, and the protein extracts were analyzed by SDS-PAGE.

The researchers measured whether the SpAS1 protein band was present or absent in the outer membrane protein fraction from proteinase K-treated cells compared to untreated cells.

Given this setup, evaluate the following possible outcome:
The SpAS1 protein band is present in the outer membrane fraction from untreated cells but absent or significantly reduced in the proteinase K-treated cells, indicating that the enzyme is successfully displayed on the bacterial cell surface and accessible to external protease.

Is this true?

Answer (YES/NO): YES